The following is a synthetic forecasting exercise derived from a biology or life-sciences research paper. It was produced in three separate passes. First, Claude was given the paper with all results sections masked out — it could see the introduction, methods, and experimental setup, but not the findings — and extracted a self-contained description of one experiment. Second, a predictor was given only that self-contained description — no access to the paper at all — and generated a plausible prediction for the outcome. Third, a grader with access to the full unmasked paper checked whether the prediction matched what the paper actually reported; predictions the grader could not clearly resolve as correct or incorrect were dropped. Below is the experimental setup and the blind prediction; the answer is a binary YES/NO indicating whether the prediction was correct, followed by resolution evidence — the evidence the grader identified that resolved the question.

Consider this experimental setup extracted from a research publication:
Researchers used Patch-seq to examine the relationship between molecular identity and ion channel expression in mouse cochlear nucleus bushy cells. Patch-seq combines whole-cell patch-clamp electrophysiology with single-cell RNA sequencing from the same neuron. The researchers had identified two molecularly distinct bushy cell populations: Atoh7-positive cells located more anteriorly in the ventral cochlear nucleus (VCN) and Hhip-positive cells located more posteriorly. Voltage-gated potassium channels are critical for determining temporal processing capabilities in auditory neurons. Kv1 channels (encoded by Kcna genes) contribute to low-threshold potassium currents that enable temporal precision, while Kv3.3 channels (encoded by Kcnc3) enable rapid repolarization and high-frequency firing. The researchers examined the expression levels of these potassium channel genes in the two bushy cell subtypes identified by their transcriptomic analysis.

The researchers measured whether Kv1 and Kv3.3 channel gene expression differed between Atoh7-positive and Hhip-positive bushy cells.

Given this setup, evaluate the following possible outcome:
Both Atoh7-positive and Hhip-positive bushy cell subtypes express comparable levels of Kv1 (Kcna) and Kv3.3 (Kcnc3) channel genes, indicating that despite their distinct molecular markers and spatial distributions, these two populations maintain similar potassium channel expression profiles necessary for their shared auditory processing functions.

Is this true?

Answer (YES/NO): NO